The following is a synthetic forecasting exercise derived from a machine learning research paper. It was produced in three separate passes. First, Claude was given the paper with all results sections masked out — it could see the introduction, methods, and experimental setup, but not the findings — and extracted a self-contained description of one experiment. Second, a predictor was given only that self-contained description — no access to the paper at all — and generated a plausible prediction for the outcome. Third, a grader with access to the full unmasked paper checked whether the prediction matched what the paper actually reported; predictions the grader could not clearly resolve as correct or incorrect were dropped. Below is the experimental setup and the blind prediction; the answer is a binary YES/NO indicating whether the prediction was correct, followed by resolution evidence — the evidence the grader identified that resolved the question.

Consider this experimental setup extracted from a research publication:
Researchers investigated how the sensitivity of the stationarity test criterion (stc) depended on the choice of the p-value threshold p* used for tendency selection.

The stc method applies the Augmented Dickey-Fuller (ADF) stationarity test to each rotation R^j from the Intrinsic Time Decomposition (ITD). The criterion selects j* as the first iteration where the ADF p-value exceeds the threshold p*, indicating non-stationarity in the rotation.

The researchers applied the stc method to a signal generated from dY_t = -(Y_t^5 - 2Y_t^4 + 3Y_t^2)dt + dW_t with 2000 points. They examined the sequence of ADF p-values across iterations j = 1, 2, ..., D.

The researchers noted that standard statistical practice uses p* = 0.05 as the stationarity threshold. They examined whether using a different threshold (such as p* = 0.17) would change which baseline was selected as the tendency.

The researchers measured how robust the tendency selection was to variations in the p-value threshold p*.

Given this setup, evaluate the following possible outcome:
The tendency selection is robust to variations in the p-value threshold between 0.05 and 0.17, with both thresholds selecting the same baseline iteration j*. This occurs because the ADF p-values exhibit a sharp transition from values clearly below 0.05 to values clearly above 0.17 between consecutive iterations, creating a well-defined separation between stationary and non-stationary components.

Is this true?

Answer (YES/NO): YES